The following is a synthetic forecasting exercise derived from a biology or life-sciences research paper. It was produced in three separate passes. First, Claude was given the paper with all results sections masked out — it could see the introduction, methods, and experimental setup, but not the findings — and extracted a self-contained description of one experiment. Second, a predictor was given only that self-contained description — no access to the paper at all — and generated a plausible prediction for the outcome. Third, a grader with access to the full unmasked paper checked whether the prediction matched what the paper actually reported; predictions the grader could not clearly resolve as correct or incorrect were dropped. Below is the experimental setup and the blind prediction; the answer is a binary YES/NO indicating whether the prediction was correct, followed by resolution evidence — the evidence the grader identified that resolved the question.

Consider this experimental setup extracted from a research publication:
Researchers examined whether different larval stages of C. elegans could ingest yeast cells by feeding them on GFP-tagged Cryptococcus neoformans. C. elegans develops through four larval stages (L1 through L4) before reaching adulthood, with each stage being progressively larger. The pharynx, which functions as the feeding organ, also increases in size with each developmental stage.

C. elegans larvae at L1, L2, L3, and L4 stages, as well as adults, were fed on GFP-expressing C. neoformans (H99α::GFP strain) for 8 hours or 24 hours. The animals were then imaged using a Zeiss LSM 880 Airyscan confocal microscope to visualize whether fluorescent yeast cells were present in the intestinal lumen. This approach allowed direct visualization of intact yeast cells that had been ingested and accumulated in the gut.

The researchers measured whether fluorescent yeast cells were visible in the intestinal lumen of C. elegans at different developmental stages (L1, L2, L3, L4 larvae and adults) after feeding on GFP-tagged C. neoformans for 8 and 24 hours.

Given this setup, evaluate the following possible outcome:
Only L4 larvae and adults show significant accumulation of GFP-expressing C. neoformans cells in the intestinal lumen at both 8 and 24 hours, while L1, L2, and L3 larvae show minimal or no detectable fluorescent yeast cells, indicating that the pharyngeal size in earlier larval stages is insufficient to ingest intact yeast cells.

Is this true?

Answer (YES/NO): NO